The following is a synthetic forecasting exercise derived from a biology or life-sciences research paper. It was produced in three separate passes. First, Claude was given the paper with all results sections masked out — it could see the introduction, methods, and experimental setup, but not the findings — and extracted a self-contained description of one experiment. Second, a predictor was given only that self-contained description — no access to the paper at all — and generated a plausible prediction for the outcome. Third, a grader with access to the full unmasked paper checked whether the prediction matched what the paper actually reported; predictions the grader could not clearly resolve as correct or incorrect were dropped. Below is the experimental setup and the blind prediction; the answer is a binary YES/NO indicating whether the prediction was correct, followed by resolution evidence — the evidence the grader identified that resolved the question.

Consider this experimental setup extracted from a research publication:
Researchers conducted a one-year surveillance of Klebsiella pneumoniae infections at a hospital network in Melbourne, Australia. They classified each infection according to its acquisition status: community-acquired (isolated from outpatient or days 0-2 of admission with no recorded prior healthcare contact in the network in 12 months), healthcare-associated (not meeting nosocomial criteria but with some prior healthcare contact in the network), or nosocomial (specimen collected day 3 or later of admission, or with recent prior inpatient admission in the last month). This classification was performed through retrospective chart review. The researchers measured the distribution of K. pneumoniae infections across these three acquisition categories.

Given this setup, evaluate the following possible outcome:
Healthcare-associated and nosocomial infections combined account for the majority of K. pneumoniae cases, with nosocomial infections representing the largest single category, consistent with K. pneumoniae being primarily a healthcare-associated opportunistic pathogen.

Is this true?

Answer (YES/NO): YES